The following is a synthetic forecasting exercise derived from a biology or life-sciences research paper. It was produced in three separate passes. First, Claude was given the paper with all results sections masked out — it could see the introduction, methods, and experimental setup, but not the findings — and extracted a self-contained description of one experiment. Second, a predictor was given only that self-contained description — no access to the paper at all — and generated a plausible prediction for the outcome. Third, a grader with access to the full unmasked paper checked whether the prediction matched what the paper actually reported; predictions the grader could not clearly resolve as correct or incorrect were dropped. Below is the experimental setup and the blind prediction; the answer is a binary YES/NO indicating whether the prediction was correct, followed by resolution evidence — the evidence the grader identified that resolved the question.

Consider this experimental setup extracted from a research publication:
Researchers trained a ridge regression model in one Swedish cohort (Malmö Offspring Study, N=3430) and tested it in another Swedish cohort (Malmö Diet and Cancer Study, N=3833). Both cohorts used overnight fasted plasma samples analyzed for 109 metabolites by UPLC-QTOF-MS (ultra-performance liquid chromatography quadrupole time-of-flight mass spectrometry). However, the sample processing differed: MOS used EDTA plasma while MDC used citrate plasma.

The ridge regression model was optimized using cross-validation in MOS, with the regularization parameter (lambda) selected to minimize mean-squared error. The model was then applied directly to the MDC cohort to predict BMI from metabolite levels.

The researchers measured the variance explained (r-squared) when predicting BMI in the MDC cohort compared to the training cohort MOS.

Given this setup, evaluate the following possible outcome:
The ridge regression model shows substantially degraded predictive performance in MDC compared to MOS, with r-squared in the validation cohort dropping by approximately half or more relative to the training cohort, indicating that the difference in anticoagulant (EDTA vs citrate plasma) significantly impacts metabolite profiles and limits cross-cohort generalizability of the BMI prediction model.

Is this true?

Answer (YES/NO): NO